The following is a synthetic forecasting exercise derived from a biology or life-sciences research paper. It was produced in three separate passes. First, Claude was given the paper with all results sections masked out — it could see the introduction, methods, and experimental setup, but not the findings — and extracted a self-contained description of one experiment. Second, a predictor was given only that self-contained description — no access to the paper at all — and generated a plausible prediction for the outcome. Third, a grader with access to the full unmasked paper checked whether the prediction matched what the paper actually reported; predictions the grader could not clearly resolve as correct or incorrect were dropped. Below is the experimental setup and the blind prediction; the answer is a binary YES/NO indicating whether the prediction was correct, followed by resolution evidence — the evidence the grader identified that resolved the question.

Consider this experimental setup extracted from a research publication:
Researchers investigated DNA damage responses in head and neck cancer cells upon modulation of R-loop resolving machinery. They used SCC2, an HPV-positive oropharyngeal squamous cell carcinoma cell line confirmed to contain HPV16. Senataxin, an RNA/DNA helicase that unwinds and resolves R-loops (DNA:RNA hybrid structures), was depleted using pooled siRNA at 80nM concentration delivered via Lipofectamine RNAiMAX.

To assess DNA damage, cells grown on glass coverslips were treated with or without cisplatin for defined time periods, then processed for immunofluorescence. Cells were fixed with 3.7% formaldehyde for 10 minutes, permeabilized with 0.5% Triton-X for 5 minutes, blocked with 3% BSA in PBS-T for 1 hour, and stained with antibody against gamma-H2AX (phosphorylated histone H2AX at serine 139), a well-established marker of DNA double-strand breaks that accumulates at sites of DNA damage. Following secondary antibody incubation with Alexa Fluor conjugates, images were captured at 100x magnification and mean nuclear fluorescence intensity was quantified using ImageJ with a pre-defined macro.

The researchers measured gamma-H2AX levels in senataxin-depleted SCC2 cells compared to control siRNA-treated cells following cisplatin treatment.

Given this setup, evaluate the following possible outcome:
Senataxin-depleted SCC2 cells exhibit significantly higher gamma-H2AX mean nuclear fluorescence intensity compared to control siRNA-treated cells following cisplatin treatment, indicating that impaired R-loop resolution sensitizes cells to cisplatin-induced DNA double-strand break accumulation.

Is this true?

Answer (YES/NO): YES